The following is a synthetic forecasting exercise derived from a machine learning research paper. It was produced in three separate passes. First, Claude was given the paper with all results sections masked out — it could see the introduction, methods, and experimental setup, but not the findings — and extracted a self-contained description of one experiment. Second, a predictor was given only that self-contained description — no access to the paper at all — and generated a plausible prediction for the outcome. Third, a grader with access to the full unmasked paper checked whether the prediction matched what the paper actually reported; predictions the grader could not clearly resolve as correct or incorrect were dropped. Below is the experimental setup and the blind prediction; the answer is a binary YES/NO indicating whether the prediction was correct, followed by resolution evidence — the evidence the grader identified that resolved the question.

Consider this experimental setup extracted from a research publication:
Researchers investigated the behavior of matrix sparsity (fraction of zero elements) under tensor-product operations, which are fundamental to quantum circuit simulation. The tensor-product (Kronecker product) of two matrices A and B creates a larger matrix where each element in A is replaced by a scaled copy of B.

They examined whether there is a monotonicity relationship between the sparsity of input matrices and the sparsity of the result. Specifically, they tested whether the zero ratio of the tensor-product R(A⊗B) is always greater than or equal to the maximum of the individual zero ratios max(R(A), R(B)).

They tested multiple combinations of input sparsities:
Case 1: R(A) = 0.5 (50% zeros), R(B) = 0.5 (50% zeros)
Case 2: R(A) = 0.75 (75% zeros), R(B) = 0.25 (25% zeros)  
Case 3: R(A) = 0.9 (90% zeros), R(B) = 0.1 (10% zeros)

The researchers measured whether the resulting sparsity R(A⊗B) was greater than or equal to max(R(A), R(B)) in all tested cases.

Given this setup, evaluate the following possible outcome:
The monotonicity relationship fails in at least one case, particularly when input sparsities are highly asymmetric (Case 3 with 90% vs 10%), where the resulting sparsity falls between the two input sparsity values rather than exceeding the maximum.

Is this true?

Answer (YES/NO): NO